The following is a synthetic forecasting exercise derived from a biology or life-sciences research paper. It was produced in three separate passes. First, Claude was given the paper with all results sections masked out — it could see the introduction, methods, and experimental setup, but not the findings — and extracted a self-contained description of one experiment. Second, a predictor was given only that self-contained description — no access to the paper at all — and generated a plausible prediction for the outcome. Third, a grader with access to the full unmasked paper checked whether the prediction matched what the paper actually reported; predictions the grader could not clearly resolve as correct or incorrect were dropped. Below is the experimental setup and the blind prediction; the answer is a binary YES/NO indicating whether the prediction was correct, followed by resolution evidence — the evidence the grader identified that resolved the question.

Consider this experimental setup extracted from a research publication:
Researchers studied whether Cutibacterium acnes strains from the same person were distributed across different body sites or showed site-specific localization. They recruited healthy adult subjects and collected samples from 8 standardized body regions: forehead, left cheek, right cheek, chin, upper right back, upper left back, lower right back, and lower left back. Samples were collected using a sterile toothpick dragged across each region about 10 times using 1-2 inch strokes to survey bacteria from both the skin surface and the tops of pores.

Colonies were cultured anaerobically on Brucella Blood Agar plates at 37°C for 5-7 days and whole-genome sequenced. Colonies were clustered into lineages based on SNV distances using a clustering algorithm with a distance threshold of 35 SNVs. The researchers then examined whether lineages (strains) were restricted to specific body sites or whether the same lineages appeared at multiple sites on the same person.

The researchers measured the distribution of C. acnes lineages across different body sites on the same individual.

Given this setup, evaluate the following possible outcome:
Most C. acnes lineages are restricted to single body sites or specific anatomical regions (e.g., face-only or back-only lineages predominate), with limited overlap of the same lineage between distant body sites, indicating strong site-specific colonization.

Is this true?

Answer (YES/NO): NO